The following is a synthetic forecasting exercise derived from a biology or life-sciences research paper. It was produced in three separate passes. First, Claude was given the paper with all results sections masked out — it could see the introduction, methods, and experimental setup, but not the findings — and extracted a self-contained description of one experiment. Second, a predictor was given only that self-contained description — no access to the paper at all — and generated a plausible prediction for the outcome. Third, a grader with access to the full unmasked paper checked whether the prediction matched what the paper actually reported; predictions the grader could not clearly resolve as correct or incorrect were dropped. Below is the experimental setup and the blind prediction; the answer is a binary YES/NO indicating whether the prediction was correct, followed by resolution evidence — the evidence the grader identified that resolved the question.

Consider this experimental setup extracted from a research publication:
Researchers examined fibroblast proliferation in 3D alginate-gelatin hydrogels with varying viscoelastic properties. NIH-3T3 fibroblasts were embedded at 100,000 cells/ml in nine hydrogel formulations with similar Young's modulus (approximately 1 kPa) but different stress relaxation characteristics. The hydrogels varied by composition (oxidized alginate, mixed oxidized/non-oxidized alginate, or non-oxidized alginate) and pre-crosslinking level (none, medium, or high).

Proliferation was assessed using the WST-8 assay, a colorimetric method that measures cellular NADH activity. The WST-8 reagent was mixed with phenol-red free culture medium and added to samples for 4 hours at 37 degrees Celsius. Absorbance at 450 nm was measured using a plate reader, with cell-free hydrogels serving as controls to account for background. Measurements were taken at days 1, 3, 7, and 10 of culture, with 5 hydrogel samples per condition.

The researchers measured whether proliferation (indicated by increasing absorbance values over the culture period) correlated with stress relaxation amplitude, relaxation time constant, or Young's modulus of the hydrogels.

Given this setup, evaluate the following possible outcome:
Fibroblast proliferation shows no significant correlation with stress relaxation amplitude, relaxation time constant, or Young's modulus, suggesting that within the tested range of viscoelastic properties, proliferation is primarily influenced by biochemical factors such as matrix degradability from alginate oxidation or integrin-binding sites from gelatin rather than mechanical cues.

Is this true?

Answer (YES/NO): NO